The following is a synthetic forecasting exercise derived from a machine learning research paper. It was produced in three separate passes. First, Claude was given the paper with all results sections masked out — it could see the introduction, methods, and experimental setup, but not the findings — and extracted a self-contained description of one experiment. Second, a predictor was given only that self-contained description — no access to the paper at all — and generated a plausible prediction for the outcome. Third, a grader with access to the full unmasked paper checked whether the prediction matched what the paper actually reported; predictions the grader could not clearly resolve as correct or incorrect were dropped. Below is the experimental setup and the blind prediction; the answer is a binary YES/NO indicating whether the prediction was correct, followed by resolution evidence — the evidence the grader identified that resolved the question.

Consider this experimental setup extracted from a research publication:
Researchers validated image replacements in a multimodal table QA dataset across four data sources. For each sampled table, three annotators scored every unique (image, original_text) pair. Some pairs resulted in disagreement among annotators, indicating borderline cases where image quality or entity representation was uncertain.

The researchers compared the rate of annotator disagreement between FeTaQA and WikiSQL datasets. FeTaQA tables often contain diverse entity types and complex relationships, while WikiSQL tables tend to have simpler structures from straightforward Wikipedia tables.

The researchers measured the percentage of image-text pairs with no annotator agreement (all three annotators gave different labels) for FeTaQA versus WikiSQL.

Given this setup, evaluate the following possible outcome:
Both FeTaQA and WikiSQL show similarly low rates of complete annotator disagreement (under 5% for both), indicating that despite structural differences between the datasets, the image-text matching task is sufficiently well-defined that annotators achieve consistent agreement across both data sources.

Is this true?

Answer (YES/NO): NO